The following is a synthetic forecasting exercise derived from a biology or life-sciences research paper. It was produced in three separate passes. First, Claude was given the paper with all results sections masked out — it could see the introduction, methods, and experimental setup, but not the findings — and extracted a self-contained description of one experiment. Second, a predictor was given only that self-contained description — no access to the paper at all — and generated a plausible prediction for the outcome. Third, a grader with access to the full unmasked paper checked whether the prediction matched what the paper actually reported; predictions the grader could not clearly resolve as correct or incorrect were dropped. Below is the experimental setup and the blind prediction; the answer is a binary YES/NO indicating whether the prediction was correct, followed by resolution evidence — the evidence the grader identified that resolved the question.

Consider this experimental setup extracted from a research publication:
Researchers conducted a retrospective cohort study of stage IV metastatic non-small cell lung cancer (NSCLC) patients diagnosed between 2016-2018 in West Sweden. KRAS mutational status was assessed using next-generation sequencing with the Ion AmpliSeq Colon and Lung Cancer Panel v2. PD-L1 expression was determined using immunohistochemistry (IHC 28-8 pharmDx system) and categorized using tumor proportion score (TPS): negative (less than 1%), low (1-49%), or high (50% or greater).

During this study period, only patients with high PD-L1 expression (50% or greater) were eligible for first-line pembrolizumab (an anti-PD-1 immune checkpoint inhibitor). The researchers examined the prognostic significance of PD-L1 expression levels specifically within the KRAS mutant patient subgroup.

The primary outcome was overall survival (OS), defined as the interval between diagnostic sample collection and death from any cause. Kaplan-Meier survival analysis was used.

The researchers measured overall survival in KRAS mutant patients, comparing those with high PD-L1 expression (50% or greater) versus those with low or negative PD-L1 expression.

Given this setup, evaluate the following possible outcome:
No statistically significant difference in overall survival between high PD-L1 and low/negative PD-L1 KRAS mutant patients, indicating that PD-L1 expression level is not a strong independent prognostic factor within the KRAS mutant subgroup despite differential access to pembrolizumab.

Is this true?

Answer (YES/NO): NO